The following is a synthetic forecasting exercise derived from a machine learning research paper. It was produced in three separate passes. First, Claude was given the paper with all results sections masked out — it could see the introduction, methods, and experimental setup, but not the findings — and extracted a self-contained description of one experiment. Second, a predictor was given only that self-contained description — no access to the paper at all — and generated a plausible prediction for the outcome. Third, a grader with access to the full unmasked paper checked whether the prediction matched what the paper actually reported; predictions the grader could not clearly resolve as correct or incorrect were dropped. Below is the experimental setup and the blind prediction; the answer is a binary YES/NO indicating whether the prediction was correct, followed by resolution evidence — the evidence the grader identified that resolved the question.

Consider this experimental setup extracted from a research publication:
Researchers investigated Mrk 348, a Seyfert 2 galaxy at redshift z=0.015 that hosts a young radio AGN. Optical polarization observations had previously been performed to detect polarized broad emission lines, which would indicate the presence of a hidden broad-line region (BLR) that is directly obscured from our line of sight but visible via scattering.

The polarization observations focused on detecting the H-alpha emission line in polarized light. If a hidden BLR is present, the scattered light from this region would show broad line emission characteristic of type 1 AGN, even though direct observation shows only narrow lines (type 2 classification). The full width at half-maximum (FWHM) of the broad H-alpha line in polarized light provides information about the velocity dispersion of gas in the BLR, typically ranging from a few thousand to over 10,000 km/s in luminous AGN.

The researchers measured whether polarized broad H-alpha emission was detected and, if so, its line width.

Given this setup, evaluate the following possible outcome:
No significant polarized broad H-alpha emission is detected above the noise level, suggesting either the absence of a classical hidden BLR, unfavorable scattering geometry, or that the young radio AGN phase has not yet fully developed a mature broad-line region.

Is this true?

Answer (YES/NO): NO